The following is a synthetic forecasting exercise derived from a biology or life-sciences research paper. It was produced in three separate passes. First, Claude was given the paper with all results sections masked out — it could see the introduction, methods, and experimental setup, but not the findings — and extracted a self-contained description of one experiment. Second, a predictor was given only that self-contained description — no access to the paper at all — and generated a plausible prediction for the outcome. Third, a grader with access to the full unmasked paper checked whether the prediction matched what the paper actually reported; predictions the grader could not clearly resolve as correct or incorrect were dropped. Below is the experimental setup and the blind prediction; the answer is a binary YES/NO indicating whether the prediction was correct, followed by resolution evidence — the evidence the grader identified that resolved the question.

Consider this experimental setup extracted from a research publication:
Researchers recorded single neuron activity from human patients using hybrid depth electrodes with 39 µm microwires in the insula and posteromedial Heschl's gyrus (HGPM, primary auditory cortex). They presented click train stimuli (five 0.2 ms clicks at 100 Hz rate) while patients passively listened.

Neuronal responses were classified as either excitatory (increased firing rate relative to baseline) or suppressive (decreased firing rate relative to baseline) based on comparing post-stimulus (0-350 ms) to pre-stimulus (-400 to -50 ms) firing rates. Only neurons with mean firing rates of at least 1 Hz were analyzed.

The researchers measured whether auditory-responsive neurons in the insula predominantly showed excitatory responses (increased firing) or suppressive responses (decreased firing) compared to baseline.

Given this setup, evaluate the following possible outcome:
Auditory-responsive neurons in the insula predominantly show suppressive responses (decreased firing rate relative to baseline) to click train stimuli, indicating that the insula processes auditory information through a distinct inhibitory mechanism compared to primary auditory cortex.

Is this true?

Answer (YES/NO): NO